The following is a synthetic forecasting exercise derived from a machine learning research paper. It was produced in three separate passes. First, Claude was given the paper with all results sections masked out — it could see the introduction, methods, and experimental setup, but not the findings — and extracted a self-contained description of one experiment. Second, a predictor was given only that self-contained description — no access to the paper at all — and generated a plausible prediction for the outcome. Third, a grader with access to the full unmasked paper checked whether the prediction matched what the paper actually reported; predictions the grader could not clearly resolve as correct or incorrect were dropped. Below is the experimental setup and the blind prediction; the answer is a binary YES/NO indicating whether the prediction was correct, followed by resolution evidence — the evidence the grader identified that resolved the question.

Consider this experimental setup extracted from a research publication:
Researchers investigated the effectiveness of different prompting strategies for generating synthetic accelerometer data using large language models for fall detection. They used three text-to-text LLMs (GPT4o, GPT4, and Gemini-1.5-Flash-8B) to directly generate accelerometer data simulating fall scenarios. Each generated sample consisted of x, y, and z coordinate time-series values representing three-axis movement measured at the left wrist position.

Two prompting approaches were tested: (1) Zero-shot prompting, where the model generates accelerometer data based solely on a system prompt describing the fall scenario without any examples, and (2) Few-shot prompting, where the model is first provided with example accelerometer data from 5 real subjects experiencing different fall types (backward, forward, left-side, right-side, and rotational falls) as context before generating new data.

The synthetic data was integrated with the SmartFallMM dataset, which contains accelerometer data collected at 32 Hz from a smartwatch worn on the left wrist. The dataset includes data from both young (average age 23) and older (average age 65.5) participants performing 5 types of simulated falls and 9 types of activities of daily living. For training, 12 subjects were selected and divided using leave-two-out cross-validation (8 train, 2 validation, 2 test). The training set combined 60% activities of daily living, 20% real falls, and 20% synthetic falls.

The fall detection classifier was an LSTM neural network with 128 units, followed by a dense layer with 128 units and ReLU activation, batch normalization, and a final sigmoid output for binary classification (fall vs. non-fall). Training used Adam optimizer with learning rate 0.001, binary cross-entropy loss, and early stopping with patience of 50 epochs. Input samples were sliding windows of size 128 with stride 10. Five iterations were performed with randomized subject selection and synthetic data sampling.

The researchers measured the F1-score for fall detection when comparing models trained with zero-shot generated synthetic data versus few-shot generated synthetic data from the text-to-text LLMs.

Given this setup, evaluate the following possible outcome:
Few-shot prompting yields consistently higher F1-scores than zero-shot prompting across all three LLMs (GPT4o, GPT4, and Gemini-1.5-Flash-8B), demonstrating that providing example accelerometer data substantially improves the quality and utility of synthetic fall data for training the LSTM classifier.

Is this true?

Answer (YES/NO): NO